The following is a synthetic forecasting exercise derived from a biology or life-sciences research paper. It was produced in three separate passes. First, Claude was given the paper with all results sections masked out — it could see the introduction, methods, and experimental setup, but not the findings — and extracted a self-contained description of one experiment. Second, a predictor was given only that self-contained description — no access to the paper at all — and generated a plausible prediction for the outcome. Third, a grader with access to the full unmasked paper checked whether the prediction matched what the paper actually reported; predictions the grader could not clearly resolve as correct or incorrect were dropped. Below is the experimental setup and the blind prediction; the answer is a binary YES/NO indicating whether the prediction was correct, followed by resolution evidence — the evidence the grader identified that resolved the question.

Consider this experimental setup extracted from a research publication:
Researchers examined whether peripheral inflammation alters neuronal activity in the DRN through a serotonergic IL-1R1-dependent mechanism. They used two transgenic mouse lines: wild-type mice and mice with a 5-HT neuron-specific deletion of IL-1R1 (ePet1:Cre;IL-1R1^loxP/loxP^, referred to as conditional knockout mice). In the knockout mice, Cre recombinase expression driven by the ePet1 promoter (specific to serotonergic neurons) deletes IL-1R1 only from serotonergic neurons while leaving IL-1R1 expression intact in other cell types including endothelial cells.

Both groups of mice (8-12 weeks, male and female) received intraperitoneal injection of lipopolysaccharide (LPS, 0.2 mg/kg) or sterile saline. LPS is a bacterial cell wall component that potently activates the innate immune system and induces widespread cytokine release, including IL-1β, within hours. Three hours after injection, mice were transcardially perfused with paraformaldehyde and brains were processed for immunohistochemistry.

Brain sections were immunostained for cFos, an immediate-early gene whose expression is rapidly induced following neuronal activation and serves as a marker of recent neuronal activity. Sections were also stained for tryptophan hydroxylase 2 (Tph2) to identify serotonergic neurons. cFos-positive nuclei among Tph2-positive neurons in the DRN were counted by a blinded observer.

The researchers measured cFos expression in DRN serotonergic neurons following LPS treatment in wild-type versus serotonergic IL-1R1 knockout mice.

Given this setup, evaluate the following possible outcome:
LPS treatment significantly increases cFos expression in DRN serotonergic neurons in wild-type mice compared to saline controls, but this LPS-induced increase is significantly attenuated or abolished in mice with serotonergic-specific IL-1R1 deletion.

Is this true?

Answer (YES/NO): NO